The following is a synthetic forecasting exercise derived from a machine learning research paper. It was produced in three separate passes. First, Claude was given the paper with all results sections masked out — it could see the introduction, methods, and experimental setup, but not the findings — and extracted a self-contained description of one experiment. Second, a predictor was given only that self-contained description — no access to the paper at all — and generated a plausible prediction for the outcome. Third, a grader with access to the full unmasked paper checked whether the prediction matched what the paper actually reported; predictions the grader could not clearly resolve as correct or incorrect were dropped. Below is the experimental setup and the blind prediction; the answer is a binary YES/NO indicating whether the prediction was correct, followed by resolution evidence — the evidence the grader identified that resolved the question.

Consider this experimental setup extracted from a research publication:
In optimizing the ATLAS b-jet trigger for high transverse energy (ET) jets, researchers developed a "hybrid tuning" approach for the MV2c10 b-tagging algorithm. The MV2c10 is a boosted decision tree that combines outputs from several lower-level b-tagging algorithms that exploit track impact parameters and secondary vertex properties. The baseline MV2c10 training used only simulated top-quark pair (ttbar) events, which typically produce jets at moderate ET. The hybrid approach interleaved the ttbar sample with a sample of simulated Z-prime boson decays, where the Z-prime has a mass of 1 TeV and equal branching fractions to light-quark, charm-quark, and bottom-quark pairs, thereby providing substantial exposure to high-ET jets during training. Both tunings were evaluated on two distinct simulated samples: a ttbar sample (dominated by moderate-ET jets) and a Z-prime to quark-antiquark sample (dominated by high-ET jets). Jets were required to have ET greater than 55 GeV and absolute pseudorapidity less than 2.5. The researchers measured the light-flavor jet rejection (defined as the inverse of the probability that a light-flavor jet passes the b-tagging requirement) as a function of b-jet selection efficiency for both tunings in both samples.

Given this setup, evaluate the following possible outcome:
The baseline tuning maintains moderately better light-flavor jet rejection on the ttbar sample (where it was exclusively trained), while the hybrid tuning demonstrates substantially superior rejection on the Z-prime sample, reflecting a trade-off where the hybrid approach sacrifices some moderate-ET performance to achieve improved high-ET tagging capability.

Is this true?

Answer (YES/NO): NO